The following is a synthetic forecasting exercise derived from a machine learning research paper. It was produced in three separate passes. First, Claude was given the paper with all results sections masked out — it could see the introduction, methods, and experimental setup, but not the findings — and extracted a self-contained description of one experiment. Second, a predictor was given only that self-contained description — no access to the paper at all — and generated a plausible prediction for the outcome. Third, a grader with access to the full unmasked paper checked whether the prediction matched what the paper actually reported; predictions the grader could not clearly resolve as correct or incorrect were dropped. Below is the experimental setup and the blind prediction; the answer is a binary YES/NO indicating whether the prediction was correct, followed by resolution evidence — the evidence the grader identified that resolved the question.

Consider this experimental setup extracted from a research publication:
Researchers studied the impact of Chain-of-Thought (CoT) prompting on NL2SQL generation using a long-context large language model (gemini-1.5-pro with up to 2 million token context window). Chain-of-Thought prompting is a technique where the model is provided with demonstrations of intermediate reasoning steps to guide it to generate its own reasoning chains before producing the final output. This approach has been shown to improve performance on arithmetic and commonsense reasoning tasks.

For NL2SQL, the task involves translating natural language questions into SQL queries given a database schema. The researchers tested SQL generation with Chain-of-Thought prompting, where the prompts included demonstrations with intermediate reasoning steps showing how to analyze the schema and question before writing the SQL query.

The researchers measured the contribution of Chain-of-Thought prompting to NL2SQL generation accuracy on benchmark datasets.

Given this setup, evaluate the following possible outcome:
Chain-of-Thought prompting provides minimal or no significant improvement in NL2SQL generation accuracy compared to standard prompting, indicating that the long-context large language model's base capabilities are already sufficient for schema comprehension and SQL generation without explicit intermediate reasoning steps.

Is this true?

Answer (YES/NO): YES